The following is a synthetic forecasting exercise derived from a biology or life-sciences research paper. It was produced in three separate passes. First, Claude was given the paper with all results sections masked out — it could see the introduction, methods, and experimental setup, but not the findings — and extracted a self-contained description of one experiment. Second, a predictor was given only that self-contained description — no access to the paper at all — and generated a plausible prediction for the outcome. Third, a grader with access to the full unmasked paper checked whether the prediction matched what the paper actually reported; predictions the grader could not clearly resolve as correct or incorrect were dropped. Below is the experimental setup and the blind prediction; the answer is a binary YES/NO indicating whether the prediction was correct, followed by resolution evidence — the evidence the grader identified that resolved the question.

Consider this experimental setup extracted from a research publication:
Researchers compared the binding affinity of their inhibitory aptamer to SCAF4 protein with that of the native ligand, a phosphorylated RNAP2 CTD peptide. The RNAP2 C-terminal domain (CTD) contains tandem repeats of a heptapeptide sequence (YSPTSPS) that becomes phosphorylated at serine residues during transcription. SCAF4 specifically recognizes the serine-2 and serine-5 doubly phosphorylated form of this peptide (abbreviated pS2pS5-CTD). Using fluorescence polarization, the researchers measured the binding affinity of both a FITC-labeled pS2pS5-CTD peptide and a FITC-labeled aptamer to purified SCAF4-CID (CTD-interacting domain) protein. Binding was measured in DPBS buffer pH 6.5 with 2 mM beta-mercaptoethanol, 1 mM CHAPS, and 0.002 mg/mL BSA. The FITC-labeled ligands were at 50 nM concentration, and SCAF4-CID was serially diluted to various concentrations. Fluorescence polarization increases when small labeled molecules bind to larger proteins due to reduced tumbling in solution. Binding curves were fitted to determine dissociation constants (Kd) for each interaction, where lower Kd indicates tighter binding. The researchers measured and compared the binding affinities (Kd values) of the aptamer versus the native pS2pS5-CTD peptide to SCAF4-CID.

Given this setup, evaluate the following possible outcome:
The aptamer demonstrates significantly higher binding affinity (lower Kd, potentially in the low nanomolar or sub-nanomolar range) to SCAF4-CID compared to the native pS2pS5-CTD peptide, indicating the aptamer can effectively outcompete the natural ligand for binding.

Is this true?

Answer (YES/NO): NO